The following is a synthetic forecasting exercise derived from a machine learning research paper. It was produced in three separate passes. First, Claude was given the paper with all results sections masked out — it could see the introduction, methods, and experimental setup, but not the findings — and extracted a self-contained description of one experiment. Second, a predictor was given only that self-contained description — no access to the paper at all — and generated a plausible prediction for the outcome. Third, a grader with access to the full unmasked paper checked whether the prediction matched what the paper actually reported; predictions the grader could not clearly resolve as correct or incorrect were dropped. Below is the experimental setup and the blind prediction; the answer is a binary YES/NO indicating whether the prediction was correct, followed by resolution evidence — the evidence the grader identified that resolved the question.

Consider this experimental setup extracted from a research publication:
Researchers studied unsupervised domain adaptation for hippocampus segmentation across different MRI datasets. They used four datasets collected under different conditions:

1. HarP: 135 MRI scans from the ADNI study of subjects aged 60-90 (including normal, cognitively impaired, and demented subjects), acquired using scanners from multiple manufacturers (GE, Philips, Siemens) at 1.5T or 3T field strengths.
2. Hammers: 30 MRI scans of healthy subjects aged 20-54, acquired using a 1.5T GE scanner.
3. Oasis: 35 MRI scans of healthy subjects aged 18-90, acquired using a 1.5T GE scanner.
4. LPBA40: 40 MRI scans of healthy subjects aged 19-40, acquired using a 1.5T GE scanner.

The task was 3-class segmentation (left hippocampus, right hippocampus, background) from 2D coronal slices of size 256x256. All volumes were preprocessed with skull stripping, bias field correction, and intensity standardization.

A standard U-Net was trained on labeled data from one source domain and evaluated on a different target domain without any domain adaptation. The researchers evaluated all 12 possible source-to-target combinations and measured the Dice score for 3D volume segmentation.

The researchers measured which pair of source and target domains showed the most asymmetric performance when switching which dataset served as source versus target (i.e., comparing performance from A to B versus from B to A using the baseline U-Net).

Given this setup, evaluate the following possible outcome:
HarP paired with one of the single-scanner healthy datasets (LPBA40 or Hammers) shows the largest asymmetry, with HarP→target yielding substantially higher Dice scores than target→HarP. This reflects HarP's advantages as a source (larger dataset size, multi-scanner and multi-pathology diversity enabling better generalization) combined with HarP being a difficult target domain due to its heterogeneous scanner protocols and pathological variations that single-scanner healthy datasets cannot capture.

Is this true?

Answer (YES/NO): NO